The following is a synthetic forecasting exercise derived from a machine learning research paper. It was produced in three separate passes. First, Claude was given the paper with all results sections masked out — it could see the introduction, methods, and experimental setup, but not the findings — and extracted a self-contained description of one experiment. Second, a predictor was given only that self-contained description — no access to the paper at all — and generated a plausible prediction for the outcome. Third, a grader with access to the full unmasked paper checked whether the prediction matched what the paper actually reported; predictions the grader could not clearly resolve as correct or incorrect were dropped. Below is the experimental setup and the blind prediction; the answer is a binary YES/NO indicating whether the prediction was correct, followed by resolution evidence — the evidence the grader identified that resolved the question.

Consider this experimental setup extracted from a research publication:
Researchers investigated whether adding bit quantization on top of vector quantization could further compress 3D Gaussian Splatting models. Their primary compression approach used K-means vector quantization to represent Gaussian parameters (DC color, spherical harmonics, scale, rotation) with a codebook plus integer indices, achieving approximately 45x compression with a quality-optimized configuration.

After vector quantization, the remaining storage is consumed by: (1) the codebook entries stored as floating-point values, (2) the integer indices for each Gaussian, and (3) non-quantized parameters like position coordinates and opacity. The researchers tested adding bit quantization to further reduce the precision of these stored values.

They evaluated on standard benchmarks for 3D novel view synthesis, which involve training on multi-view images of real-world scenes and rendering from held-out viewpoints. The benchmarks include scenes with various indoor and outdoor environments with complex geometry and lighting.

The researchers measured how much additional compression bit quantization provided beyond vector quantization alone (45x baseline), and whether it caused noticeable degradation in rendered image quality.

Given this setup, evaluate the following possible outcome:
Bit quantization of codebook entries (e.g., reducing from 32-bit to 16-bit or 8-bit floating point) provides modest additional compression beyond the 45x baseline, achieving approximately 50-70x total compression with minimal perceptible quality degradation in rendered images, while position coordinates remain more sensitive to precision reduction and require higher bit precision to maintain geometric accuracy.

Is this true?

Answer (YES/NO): NO